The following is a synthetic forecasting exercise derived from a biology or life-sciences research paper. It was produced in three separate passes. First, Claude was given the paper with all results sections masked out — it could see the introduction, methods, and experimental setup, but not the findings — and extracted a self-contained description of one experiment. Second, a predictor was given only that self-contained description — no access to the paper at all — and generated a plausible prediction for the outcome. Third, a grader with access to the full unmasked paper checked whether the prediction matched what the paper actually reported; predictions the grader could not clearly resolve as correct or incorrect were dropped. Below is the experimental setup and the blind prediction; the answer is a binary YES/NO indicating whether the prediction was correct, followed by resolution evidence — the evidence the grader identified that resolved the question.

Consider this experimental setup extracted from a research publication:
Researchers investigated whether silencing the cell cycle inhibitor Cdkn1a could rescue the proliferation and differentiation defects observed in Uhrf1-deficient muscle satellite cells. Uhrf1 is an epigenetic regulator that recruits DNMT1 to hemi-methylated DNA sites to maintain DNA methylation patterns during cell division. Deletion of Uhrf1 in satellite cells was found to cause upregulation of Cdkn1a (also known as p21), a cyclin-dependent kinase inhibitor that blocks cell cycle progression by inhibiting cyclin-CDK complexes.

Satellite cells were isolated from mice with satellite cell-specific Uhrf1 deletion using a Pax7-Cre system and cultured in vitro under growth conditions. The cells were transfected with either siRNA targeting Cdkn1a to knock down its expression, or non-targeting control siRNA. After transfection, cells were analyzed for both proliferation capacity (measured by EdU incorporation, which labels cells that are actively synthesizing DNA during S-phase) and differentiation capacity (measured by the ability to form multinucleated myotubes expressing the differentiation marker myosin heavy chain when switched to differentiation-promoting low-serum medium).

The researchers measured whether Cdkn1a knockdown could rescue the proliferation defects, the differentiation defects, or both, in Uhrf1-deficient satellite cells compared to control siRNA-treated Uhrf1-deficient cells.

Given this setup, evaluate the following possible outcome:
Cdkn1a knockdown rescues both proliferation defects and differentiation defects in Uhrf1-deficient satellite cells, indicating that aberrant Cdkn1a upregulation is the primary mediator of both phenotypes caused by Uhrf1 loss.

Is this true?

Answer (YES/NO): NO